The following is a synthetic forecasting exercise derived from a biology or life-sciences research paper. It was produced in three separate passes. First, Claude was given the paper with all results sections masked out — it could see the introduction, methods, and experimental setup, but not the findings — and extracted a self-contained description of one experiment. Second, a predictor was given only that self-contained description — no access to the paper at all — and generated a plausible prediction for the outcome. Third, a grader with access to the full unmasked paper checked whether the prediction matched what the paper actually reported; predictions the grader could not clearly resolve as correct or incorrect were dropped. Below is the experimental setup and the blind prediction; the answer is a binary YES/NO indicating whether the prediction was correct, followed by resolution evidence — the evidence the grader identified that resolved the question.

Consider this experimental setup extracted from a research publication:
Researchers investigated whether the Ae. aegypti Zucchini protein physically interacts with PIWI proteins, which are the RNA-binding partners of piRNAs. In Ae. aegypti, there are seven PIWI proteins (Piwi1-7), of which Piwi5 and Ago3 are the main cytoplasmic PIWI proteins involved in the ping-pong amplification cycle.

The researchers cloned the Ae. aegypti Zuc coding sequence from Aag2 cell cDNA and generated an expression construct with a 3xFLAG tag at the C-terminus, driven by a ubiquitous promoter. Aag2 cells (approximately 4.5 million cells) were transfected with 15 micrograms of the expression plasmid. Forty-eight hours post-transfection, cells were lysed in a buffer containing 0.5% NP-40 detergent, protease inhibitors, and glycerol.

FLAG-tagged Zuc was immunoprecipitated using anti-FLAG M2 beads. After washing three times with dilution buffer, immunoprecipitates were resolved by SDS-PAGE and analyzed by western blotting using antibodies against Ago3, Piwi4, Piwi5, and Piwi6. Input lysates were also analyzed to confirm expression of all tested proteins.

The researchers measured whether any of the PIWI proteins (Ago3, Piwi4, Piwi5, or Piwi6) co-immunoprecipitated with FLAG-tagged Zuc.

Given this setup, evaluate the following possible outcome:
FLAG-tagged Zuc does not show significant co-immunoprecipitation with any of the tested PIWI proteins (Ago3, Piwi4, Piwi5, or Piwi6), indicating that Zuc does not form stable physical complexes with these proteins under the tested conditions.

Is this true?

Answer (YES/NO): NO